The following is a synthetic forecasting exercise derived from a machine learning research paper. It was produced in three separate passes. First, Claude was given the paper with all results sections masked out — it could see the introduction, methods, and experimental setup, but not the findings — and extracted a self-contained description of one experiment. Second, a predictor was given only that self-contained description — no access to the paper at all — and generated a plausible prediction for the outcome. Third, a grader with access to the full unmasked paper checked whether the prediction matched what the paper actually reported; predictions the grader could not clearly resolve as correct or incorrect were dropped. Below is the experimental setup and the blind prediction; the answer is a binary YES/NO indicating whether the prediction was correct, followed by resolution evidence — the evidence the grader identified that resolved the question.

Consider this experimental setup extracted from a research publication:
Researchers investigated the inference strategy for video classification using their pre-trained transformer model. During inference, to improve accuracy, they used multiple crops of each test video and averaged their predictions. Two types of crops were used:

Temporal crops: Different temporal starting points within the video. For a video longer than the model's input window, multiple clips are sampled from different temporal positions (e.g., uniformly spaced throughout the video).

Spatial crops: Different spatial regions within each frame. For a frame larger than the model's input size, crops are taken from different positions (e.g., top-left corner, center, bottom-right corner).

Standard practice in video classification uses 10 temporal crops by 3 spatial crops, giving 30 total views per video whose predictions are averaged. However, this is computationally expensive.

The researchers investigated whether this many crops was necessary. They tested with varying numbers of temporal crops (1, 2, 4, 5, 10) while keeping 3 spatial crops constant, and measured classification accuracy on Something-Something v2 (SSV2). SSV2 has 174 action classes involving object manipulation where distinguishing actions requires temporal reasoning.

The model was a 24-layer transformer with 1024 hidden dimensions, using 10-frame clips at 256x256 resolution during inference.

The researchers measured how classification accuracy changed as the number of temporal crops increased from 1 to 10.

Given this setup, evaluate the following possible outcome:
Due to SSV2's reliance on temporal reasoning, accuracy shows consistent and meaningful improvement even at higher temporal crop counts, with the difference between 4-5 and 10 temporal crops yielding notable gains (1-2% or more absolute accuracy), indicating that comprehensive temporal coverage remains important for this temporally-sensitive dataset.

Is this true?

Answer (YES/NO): NO